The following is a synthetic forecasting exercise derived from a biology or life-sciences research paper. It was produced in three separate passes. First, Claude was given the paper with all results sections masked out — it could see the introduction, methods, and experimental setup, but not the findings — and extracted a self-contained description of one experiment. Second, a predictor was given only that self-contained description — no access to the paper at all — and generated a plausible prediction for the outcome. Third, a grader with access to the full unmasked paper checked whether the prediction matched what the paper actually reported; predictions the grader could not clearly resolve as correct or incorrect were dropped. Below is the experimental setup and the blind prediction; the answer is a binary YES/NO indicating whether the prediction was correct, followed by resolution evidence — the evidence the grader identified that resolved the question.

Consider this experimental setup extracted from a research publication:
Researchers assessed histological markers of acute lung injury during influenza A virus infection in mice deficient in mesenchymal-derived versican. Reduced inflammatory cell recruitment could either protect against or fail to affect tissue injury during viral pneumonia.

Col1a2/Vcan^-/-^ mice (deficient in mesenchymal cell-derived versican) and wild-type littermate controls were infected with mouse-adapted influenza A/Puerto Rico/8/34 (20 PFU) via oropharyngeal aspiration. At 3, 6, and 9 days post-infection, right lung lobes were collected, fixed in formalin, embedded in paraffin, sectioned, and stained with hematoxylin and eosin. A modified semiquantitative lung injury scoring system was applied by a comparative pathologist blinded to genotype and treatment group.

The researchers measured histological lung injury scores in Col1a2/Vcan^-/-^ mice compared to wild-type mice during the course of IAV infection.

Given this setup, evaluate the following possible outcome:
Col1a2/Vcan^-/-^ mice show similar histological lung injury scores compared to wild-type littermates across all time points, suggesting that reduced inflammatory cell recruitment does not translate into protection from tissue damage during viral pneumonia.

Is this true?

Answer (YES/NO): NO